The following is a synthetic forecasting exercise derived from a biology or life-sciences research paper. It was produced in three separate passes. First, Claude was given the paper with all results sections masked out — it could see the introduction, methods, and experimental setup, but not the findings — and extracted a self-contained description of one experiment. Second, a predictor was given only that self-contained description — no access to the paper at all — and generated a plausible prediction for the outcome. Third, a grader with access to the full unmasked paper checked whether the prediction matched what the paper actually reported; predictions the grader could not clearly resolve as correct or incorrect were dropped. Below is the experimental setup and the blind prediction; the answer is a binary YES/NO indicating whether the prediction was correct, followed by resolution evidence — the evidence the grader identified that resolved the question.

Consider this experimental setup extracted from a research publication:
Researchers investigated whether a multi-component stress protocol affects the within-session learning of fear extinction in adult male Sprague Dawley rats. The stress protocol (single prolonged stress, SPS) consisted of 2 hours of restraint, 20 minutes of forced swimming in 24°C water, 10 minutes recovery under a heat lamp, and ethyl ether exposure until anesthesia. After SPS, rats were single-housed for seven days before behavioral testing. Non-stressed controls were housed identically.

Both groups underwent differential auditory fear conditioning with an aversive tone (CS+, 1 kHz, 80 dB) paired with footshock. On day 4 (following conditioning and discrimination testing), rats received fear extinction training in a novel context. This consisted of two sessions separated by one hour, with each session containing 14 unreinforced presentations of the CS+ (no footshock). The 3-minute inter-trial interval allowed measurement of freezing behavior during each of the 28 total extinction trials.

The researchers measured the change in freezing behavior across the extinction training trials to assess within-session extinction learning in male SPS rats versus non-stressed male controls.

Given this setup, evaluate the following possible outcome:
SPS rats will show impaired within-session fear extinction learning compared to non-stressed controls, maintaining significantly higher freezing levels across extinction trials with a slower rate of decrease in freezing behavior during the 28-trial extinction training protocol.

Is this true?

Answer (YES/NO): NO